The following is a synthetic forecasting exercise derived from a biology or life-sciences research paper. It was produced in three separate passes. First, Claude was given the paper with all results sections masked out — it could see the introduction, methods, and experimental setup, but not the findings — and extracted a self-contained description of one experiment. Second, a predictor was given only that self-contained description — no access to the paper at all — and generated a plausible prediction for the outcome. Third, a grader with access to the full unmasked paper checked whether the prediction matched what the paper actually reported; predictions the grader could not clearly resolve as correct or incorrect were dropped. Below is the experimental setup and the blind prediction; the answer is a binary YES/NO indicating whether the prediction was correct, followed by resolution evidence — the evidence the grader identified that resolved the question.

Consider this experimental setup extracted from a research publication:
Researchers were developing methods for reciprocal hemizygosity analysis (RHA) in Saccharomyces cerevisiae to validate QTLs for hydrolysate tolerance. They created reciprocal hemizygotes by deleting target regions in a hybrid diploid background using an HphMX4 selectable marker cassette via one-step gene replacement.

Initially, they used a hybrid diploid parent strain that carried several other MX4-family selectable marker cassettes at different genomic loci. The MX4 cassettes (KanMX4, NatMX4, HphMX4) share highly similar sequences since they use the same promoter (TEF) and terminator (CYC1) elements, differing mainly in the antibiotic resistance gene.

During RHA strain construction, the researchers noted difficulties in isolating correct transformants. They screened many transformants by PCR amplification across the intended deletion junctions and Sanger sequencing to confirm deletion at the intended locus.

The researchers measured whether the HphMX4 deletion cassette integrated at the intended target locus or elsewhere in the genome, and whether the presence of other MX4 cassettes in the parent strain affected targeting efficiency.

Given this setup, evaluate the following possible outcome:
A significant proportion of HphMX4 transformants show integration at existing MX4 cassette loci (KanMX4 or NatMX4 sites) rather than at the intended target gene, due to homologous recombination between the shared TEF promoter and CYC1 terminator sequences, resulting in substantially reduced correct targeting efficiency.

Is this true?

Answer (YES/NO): YES